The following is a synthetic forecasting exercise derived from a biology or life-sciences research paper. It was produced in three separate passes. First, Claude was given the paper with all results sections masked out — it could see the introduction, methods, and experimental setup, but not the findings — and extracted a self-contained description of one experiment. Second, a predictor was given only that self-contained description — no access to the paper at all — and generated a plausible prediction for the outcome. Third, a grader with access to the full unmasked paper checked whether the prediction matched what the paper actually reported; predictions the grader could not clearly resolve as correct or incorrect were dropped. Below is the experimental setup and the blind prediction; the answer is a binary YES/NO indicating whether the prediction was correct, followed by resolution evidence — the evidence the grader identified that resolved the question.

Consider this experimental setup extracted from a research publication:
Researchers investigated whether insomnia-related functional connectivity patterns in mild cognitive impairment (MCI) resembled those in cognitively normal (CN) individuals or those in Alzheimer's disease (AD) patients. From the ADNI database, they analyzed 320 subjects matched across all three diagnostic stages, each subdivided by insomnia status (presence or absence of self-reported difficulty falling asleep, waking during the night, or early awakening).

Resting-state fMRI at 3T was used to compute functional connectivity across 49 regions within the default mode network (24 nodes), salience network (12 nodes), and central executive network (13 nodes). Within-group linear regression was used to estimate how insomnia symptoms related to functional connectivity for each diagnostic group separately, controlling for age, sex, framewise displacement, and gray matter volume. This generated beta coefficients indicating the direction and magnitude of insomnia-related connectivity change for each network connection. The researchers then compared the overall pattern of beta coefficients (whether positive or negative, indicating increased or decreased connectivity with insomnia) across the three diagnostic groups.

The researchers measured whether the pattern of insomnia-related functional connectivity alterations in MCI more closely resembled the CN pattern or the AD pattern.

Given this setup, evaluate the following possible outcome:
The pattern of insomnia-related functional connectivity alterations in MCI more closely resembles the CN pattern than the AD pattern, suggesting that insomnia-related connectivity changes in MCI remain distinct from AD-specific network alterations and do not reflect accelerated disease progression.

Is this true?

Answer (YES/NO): YES